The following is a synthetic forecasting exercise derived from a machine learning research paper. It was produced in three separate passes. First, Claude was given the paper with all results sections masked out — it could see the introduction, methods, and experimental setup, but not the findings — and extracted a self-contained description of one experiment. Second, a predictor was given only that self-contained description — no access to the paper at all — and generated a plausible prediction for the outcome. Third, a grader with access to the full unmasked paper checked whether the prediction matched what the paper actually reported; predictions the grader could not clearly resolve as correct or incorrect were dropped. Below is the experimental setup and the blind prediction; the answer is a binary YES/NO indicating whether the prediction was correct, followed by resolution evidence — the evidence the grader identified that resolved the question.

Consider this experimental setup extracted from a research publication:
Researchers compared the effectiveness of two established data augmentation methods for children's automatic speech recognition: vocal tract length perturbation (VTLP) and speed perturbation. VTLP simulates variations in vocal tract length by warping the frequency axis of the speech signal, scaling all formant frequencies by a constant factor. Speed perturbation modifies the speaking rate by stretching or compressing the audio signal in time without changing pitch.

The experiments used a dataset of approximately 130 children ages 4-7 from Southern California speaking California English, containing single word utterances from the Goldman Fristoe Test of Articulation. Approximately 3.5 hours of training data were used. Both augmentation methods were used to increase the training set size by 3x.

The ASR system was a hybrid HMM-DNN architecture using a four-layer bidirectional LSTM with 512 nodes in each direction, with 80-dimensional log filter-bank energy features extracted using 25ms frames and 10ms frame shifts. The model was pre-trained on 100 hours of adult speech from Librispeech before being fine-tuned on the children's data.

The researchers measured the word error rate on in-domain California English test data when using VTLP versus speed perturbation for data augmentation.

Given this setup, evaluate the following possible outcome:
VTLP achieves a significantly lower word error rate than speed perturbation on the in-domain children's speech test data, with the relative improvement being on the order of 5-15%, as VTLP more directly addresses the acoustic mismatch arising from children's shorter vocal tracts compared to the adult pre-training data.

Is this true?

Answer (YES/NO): NO